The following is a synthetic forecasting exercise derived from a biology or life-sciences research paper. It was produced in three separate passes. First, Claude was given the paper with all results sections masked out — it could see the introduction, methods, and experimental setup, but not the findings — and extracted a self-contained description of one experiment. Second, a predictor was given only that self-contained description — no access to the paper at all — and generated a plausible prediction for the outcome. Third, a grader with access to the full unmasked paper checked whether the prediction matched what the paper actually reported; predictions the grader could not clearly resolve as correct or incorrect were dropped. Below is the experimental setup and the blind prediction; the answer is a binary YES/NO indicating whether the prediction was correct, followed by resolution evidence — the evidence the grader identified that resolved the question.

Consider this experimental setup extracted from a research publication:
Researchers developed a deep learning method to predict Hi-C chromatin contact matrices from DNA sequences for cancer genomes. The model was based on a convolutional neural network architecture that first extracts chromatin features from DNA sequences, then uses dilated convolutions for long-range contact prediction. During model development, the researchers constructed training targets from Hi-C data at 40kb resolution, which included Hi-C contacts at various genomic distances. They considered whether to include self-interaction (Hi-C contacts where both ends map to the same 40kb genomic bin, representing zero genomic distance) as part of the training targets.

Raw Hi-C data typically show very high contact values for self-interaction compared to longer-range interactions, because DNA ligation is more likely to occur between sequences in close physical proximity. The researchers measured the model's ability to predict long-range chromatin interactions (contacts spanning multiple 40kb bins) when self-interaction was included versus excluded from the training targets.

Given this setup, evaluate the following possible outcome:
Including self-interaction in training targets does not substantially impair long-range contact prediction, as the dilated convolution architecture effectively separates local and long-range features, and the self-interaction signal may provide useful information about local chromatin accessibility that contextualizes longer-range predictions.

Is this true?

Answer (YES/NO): NO